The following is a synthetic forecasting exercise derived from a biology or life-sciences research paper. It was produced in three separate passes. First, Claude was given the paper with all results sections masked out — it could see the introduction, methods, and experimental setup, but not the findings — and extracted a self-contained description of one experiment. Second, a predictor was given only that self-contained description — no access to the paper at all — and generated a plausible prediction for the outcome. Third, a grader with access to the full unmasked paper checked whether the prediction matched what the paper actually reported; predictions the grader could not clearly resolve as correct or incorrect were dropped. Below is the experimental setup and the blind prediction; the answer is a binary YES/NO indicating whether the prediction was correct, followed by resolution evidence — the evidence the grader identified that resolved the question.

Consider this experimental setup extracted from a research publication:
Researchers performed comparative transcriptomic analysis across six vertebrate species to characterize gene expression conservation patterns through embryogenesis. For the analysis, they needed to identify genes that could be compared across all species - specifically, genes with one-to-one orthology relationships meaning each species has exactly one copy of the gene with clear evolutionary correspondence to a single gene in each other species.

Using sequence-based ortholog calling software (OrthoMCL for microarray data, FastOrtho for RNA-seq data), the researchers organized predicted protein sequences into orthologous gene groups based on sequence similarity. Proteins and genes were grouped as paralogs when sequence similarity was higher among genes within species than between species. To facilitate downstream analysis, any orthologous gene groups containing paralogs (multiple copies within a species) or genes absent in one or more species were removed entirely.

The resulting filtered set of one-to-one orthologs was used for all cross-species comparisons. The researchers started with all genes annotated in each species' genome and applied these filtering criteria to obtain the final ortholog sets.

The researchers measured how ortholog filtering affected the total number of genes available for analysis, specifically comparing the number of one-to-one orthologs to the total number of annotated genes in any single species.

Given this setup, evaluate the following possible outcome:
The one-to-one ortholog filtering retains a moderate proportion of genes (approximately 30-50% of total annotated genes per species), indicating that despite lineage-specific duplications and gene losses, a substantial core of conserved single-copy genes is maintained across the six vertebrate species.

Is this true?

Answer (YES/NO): NO